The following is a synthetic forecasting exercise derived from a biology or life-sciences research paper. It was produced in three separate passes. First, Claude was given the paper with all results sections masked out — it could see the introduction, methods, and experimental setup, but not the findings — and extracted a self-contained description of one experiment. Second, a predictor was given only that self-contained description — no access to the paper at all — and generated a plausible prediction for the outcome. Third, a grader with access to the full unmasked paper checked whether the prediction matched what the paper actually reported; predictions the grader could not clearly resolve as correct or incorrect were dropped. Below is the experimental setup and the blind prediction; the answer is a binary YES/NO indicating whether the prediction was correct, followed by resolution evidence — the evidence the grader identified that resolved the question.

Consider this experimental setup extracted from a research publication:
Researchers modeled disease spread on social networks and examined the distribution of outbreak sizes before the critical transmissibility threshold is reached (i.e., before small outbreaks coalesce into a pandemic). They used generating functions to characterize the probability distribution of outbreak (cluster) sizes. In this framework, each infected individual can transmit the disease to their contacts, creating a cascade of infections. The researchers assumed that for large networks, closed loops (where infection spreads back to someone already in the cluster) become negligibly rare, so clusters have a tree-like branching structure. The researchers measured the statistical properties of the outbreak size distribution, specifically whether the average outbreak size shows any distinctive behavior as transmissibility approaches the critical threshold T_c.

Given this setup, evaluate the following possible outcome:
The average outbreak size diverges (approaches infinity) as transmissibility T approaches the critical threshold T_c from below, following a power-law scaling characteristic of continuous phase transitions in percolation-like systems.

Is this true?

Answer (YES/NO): YES